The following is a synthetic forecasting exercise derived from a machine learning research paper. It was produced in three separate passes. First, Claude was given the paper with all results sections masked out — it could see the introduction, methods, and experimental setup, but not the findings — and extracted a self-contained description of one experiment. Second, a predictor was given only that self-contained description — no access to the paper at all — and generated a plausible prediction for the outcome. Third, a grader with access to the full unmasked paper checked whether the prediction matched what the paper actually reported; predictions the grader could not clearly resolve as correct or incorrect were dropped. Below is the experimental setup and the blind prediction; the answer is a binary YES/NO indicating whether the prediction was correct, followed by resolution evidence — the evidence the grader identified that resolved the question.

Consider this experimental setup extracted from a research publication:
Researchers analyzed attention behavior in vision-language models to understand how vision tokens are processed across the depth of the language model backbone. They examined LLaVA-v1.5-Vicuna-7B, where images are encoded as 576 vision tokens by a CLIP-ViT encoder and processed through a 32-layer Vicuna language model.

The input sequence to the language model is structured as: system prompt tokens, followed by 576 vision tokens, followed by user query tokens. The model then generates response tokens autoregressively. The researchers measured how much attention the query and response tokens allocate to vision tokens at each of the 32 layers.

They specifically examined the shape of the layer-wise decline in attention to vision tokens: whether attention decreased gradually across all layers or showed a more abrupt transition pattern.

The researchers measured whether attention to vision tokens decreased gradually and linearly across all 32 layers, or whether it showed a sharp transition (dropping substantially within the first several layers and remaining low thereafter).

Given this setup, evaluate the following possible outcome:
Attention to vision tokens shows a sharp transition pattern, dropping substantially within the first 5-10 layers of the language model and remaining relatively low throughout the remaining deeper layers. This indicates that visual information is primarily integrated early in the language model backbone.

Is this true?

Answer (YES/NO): YES